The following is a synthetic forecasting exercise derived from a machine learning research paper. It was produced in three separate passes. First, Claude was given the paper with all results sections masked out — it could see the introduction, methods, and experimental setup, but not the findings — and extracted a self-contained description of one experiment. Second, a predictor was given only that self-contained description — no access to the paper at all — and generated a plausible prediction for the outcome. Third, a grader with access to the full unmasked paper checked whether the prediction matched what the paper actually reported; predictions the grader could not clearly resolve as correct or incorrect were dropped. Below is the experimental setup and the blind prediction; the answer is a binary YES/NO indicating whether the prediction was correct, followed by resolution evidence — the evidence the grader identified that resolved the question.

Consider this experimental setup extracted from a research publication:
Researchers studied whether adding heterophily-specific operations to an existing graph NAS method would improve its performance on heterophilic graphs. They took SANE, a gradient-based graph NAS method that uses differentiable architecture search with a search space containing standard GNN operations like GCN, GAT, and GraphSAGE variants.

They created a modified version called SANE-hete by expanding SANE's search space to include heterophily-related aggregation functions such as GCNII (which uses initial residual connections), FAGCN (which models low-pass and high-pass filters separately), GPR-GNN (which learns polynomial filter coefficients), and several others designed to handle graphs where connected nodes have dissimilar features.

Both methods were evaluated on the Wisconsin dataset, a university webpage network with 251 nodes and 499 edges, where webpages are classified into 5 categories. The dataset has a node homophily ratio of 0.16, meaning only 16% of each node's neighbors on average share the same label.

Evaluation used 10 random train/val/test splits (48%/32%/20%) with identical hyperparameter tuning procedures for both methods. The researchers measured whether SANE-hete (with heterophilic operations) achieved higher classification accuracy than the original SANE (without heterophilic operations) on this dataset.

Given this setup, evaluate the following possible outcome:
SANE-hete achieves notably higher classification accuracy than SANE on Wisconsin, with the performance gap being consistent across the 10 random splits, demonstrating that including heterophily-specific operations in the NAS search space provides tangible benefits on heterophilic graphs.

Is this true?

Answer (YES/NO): NO